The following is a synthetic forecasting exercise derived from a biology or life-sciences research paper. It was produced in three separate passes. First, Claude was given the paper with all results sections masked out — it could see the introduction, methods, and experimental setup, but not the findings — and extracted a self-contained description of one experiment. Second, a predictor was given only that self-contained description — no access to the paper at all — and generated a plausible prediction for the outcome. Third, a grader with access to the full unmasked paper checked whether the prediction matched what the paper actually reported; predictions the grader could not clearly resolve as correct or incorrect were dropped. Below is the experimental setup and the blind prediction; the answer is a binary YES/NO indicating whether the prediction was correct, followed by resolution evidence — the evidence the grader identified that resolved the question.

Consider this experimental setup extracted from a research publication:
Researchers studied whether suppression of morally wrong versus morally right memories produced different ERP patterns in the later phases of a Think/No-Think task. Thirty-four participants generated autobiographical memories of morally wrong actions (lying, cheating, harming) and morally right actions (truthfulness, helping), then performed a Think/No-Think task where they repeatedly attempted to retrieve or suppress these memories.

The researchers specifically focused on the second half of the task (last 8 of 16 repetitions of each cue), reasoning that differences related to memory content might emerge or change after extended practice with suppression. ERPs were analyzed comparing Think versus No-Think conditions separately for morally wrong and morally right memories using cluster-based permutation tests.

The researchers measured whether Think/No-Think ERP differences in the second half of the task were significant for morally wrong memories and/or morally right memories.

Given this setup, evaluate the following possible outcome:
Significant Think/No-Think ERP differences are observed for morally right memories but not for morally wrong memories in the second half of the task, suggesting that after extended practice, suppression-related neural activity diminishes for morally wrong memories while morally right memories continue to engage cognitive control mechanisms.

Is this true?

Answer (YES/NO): NO